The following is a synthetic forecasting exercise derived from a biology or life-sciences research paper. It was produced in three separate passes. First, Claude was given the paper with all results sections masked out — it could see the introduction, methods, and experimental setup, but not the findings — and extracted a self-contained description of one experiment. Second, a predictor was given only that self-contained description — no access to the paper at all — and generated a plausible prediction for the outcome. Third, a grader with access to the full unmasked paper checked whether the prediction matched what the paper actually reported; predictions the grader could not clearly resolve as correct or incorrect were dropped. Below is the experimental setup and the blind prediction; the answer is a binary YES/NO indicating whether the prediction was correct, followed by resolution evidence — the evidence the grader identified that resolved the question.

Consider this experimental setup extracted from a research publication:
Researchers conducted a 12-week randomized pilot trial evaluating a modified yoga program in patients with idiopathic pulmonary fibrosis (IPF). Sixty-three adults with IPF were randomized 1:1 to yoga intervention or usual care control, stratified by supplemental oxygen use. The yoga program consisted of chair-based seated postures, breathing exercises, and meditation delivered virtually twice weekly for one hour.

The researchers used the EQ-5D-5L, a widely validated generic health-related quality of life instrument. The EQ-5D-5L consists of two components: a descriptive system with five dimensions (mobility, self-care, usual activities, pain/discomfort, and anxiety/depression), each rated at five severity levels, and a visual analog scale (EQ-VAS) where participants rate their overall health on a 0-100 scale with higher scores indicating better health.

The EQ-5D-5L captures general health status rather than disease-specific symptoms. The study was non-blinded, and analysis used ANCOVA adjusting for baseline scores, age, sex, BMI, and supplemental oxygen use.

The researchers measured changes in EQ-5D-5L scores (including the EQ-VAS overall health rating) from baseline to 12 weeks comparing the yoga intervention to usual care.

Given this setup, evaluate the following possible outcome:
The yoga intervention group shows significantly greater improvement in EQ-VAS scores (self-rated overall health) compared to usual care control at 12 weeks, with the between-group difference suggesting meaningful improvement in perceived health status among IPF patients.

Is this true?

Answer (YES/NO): NO